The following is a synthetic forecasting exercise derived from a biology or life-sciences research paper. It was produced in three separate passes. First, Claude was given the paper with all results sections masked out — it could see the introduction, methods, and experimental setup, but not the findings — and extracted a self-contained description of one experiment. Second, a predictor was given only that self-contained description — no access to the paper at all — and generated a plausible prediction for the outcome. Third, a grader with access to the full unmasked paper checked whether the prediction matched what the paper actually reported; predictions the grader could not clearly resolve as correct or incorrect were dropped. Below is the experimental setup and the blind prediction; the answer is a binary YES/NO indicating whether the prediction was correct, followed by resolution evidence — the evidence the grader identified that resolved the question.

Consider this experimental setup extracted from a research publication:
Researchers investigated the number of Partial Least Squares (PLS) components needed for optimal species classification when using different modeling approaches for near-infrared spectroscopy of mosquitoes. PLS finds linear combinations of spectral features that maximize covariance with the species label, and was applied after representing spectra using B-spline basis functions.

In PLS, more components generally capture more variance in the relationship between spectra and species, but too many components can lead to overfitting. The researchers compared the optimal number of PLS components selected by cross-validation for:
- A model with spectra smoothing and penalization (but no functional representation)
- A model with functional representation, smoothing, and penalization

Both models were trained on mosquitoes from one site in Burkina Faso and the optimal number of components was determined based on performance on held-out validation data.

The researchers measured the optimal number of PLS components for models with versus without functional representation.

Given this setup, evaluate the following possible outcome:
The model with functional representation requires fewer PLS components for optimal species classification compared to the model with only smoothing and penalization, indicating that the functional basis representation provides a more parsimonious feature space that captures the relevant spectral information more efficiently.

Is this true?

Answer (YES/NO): NO